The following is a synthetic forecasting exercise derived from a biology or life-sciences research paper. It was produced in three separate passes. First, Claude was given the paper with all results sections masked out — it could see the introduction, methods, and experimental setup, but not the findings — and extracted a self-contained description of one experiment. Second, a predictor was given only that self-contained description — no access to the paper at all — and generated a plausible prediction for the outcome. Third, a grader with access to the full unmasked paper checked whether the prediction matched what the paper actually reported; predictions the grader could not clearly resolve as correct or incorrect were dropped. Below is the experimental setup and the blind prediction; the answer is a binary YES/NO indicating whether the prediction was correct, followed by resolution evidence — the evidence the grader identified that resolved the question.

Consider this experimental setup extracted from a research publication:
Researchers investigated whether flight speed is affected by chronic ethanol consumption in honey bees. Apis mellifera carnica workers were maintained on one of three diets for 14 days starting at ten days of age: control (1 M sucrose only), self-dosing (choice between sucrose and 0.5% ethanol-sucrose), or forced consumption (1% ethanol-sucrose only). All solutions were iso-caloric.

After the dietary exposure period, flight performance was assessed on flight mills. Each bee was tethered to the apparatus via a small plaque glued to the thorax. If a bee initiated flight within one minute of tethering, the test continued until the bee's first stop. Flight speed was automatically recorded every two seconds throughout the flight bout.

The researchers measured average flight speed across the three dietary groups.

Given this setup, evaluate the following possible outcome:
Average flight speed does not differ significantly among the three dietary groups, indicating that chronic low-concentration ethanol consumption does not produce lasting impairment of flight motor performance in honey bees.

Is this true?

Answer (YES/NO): YES